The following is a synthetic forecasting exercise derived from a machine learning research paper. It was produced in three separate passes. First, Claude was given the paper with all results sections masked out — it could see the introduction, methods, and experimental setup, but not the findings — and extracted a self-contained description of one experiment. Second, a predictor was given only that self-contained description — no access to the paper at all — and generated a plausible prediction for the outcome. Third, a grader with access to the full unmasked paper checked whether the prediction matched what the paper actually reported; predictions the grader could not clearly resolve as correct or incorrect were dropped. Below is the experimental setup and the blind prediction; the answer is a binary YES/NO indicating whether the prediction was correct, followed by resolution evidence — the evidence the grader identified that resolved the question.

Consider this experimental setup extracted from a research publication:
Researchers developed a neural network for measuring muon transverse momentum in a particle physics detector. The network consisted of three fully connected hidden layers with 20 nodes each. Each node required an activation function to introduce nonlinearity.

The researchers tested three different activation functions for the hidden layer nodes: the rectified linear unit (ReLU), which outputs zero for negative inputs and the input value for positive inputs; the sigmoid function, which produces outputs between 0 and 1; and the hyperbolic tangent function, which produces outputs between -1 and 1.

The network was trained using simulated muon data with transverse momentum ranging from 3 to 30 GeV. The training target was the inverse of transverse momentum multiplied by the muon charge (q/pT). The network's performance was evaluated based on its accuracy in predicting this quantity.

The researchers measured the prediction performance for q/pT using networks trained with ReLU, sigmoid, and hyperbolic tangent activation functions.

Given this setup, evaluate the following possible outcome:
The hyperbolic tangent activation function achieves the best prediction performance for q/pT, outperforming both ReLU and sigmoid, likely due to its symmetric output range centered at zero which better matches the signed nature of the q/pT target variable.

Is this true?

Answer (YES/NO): NO